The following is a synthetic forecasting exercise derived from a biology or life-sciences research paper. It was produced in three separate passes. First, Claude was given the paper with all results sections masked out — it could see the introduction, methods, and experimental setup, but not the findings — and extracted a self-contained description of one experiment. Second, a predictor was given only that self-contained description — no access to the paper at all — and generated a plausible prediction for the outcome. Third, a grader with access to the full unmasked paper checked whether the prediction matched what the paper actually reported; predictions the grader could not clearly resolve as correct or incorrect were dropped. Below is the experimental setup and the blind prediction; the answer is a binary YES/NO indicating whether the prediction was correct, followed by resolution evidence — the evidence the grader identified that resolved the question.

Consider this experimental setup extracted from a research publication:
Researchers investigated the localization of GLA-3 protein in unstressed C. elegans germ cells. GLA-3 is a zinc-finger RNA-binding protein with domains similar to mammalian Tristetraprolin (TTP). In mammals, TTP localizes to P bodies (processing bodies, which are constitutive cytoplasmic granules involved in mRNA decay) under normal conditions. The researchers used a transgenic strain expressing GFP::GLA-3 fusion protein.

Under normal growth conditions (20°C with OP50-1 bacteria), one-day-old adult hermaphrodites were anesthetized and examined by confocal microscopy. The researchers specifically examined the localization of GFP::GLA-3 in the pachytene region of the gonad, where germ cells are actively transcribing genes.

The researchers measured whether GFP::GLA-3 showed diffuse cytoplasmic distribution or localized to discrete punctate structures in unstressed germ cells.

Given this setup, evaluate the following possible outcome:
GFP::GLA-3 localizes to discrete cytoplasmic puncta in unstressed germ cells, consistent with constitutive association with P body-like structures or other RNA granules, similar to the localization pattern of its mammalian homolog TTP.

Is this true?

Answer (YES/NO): YES